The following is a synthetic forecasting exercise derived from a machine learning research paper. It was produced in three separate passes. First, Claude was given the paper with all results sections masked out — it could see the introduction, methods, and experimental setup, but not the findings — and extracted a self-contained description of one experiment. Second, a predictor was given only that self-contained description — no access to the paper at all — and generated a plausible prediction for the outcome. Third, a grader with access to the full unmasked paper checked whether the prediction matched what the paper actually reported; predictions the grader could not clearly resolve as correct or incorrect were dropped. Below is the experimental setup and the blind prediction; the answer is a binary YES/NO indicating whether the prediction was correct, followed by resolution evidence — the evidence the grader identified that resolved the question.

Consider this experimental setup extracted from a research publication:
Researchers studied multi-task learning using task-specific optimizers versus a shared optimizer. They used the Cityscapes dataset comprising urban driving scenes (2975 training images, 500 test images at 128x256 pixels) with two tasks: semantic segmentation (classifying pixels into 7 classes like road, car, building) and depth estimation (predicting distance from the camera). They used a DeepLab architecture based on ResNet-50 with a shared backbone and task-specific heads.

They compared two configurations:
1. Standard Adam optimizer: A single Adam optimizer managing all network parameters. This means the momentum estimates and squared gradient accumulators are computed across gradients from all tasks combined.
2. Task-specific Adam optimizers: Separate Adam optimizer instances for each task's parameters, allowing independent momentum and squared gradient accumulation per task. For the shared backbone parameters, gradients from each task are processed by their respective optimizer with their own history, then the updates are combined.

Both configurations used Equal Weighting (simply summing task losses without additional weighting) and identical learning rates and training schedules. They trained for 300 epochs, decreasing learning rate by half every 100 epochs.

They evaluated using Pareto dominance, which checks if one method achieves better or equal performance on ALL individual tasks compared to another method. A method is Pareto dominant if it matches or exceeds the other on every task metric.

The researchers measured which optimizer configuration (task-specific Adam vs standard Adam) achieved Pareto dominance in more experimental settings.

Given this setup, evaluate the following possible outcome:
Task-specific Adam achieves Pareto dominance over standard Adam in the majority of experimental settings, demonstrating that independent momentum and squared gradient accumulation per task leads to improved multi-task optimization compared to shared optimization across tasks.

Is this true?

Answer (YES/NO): YES